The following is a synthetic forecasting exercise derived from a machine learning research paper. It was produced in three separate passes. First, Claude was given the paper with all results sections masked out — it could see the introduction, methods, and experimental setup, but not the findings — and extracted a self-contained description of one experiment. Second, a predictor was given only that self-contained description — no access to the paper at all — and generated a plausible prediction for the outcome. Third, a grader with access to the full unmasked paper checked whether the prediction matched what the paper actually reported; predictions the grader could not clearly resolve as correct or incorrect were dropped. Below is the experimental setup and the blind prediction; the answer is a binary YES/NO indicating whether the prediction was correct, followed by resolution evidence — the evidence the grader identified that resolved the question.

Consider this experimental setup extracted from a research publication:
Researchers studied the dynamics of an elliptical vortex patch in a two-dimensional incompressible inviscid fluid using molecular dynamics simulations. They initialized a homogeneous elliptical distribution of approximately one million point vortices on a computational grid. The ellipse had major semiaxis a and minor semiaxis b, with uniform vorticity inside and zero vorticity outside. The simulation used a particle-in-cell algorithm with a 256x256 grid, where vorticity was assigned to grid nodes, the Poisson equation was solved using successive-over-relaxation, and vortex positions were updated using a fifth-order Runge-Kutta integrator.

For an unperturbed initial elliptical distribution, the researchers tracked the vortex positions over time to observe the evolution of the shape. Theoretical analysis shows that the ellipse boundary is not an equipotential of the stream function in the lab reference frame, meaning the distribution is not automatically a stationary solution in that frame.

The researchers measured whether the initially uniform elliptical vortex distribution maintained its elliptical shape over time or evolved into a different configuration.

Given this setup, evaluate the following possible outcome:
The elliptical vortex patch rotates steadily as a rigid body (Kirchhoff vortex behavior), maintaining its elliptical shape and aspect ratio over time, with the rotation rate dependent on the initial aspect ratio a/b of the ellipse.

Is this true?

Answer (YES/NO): NO